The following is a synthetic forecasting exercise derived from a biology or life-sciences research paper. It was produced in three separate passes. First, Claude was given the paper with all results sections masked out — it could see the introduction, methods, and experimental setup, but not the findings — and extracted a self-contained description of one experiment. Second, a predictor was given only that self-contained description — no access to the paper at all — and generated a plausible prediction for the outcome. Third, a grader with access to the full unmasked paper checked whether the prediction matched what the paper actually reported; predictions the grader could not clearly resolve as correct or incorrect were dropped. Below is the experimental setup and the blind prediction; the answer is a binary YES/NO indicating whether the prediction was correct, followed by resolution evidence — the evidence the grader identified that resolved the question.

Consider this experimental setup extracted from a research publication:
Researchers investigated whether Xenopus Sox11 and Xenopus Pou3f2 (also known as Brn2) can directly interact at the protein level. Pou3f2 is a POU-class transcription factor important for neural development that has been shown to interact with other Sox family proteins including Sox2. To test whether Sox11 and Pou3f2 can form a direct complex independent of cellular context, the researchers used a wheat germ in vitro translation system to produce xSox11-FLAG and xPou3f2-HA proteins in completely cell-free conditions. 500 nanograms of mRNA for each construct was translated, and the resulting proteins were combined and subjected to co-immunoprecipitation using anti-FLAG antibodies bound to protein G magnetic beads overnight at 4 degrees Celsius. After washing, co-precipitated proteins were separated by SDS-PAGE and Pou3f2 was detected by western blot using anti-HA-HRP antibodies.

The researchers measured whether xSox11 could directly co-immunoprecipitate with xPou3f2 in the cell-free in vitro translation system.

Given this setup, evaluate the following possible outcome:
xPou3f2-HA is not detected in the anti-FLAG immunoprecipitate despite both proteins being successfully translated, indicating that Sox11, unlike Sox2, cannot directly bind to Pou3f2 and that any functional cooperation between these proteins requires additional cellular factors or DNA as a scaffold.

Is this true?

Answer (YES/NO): NO